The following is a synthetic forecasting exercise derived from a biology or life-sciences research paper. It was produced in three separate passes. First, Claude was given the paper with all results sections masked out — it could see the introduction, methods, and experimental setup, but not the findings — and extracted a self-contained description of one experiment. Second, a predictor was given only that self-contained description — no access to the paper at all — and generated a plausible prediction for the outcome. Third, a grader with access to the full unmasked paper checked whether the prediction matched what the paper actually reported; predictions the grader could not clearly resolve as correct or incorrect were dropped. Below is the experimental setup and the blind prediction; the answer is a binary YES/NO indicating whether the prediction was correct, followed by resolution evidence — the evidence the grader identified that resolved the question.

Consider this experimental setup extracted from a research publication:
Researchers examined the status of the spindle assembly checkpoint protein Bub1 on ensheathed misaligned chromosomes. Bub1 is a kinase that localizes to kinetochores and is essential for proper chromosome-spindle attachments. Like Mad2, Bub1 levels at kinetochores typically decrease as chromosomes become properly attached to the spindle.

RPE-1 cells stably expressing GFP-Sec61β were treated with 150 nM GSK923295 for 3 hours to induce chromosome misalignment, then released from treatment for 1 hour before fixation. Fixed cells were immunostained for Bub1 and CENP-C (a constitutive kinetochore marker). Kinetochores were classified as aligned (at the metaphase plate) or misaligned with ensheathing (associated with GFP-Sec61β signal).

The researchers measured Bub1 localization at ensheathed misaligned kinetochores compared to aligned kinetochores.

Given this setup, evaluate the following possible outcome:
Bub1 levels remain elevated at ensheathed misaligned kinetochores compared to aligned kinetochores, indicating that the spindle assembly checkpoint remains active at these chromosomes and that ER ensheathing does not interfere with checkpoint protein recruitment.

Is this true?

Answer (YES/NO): YES